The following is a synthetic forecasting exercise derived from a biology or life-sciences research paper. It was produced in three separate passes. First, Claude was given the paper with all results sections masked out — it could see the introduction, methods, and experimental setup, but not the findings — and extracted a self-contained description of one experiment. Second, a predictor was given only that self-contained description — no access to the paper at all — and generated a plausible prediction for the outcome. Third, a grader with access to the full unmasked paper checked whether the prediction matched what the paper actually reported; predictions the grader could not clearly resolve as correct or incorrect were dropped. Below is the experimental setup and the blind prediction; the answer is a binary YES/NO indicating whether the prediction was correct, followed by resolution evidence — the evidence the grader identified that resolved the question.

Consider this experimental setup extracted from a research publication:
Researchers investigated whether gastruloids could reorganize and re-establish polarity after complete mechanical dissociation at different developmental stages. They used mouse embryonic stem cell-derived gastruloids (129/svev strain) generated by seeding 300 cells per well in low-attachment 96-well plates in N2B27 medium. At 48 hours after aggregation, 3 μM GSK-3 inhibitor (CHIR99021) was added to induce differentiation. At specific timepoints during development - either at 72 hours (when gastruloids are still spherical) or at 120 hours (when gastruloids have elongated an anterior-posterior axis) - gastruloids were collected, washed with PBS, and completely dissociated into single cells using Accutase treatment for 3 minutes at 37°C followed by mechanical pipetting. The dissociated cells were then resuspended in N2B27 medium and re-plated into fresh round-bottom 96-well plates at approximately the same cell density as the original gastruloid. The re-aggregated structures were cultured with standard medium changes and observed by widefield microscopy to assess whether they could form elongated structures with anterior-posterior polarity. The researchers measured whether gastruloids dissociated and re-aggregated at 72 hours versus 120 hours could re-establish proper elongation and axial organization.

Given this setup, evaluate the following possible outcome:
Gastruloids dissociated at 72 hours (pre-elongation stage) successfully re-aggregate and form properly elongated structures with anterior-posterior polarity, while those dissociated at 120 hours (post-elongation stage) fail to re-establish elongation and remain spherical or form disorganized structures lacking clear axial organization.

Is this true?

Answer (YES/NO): NO